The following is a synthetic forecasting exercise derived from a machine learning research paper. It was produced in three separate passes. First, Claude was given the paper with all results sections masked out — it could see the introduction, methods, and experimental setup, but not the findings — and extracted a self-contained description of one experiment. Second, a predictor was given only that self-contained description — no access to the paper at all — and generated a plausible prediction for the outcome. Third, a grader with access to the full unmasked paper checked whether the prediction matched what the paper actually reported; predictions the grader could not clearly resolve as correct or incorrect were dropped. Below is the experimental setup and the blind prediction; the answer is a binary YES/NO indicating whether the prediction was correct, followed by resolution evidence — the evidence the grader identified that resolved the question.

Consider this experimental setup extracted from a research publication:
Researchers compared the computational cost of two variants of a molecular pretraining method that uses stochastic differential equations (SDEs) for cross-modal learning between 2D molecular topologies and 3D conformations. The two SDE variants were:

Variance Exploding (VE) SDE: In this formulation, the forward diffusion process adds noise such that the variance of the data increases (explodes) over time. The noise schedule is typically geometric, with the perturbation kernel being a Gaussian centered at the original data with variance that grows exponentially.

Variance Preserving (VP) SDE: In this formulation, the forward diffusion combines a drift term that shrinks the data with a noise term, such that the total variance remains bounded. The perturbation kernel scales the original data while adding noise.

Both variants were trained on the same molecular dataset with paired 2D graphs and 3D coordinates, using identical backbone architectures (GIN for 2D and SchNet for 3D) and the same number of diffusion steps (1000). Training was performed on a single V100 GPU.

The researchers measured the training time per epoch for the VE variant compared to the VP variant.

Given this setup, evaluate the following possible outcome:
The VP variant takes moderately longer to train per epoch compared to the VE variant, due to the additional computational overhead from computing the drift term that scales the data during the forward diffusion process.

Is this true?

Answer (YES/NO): NO